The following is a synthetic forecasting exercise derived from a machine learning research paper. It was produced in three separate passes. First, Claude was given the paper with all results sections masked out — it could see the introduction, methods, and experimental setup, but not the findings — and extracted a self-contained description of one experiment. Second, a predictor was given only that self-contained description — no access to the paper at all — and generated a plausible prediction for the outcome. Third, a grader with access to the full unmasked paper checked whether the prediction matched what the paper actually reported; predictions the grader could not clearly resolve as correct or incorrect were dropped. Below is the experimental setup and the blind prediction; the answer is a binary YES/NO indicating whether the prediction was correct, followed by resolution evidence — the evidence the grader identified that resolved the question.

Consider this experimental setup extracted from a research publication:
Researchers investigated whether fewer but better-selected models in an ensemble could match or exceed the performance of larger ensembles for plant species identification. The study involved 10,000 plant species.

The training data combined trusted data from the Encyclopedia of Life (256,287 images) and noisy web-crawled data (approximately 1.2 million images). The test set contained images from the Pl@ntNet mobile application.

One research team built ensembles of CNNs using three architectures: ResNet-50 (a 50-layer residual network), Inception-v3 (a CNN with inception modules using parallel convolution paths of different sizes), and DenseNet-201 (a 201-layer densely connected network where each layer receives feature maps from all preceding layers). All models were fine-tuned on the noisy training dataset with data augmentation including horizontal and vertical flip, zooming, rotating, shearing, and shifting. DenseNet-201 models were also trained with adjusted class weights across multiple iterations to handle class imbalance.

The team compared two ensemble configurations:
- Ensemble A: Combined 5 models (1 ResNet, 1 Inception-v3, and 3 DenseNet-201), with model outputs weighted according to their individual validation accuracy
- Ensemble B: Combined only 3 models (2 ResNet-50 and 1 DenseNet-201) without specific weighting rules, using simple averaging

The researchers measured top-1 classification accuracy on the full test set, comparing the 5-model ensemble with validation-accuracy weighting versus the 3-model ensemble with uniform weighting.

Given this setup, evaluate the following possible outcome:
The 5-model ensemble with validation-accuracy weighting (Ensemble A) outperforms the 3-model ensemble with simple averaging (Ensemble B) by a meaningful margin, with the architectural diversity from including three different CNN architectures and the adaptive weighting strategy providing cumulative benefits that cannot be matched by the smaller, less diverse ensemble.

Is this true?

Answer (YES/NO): NO